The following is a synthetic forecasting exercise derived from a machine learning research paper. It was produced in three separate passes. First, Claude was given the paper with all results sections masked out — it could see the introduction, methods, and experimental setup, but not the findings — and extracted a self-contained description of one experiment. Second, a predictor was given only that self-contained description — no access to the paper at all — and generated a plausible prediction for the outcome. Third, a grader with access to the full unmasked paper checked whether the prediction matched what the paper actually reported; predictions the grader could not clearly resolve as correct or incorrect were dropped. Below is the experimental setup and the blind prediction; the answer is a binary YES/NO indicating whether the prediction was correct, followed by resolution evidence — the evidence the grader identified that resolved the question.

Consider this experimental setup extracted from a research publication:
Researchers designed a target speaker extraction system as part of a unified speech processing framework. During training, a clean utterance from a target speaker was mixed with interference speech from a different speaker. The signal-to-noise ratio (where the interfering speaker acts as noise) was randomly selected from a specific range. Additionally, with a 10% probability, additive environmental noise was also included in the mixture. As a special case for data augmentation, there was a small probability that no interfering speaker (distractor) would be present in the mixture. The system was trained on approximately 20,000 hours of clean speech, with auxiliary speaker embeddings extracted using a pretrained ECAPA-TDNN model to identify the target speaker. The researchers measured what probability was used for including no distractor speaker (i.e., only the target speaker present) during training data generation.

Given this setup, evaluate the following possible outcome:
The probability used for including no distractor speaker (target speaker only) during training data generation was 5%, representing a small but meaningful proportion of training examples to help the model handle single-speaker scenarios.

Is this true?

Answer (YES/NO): YES